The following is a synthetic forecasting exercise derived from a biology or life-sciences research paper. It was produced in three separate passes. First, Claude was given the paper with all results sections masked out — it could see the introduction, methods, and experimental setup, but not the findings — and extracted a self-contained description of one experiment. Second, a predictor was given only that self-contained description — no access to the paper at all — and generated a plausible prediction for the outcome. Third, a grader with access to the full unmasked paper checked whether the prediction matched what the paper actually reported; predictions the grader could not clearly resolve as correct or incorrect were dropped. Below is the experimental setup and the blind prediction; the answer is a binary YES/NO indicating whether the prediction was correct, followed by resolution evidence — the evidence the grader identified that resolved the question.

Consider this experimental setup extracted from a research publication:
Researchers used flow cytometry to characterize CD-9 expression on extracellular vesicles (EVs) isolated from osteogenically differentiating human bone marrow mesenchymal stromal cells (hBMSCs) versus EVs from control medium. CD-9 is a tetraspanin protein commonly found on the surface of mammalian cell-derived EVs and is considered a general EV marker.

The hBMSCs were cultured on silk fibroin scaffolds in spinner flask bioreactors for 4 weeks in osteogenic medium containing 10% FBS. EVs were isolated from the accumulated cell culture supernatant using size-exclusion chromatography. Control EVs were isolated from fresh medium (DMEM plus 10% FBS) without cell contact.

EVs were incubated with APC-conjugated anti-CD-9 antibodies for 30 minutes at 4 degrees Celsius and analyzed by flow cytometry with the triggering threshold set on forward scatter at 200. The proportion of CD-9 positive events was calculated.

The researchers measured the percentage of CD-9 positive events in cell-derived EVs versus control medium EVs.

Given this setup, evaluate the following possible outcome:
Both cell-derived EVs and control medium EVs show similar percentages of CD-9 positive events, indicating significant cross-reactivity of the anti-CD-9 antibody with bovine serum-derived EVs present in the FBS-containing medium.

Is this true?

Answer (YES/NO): NO